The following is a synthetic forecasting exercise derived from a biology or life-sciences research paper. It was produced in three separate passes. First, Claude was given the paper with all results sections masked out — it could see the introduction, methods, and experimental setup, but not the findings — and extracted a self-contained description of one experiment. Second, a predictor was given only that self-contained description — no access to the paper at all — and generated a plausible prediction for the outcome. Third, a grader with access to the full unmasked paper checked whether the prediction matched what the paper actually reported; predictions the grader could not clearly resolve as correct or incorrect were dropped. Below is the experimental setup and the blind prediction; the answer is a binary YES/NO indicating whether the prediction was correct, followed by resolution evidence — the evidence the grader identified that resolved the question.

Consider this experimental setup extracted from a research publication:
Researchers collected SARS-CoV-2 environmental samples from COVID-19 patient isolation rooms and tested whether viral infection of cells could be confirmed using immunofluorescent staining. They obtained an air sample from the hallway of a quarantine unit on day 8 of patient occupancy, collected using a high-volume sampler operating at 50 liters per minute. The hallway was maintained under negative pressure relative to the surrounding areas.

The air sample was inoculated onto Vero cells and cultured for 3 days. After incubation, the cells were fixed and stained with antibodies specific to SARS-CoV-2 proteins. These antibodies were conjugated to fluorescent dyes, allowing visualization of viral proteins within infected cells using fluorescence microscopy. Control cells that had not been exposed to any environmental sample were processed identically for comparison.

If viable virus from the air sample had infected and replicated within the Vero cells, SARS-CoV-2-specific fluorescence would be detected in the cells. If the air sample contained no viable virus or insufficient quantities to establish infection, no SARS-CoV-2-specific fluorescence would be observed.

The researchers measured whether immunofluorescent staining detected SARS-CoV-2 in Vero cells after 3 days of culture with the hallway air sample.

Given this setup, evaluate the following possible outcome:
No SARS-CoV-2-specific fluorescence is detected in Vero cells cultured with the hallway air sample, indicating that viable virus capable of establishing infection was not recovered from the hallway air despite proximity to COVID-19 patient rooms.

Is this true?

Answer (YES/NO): NO